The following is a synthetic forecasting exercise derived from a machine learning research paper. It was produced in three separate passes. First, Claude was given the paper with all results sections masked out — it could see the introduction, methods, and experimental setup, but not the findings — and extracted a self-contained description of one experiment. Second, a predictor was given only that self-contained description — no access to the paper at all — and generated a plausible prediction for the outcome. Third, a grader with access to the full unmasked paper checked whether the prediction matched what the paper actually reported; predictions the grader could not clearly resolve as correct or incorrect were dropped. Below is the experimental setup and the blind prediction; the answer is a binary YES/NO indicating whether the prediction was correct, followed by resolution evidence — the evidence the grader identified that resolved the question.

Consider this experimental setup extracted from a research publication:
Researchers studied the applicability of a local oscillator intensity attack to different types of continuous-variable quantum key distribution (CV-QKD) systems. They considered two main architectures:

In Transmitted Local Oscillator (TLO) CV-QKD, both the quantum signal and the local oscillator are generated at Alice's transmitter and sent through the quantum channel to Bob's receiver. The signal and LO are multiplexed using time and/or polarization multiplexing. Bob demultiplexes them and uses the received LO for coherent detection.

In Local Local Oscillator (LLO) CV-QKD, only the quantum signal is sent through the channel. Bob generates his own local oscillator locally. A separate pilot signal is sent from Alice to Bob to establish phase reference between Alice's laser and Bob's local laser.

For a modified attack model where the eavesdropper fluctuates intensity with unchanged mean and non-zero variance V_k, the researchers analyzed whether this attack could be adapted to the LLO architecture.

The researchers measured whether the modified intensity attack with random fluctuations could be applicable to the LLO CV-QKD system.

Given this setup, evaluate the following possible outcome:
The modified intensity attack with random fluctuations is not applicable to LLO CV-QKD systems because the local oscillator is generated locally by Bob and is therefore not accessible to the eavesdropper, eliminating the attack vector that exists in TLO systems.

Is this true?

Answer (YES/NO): NO